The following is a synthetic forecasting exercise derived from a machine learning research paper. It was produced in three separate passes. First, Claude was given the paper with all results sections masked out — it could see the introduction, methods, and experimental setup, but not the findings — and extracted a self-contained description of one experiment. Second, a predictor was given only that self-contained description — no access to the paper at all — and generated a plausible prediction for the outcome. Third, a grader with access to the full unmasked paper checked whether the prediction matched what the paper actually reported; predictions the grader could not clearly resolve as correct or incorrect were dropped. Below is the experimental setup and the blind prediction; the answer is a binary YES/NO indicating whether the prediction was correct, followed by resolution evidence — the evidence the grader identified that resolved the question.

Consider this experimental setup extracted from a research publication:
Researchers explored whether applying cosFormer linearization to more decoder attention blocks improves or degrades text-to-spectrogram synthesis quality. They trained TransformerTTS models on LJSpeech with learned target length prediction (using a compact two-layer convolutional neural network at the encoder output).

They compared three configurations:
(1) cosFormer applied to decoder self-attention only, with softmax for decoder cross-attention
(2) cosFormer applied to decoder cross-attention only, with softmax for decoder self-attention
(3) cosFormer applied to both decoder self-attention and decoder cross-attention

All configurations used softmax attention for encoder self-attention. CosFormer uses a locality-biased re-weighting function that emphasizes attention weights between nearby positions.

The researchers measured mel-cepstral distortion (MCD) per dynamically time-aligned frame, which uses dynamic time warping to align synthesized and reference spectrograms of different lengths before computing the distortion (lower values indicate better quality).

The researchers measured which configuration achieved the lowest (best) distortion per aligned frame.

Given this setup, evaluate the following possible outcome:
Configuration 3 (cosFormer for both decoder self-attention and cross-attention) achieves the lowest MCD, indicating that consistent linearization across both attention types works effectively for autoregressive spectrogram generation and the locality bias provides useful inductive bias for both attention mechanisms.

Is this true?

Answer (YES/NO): NO